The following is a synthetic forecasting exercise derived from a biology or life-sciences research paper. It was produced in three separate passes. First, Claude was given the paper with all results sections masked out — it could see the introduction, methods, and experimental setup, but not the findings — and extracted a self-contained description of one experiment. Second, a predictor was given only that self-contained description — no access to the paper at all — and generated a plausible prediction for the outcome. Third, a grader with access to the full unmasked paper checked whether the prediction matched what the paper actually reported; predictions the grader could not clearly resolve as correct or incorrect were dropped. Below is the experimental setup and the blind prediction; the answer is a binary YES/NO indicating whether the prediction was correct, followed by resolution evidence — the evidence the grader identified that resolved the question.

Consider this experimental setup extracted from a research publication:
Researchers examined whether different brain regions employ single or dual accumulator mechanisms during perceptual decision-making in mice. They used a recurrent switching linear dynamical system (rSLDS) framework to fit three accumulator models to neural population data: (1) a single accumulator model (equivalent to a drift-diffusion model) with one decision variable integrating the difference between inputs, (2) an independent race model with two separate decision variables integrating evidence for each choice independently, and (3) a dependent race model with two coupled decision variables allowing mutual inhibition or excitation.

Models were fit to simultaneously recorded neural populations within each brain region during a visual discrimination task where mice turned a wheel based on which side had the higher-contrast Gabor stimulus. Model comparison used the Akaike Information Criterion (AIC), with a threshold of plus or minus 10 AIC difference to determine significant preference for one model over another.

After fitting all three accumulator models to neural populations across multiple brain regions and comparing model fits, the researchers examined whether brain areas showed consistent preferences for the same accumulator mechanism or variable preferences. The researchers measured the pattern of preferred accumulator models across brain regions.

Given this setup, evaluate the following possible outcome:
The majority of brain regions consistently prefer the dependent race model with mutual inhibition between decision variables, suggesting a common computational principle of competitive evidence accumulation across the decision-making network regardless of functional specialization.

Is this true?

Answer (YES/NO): NO